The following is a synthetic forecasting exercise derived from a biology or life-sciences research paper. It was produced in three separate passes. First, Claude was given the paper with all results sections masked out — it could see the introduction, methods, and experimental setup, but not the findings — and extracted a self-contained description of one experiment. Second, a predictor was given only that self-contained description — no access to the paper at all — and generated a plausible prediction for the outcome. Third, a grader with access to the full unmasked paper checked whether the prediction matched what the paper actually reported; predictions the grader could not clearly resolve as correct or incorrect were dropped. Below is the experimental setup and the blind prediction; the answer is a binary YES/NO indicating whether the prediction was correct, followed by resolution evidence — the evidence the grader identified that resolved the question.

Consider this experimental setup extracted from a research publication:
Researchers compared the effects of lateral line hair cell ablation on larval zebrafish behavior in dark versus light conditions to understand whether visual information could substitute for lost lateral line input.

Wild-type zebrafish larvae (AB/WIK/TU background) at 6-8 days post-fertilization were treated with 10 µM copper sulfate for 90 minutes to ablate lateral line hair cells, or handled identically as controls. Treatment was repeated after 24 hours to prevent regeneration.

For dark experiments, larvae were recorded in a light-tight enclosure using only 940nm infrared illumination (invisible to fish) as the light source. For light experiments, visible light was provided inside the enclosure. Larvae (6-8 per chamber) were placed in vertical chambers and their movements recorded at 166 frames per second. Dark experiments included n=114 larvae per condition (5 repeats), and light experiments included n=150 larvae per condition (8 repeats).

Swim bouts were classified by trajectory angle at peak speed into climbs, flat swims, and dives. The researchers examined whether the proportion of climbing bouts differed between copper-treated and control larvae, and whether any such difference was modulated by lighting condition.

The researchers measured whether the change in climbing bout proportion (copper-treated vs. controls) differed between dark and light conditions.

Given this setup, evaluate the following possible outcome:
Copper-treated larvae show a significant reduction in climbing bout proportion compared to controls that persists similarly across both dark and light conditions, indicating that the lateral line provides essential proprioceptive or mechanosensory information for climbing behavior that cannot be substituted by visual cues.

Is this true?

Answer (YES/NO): NO